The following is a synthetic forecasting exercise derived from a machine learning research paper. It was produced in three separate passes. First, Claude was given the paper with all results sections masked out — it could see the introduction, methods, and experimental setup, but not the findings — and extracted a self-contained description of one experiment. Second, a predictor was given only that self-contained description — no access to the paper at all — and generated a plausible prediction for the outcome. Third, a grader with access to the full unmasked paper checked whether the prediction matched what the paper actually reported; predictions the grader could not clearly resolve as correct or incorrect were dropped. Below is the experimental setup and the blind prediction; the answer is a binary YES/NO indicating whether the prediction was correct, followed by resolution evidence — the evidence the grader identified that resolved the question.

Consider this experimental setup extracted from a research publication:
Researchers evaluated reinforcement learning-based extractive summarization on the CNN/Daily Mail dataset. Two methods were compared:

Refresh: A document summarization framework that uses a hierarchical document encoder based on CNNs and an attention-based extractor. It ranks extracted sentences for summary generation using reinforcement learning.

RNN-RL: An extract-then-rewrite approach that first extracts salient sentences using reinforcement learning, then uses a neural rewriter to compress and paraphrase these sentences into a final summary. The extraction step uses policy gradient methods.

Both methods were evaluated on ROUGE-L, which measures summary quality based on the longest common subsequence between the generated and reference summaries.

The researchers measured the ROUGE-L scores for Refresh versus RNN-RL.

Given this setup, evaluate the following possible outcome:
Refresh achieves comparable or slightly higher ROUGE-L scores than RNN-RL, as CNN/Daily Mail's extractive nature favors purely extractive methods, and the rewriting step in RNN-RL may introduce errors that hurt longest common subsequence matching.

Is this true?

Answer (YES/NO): NO